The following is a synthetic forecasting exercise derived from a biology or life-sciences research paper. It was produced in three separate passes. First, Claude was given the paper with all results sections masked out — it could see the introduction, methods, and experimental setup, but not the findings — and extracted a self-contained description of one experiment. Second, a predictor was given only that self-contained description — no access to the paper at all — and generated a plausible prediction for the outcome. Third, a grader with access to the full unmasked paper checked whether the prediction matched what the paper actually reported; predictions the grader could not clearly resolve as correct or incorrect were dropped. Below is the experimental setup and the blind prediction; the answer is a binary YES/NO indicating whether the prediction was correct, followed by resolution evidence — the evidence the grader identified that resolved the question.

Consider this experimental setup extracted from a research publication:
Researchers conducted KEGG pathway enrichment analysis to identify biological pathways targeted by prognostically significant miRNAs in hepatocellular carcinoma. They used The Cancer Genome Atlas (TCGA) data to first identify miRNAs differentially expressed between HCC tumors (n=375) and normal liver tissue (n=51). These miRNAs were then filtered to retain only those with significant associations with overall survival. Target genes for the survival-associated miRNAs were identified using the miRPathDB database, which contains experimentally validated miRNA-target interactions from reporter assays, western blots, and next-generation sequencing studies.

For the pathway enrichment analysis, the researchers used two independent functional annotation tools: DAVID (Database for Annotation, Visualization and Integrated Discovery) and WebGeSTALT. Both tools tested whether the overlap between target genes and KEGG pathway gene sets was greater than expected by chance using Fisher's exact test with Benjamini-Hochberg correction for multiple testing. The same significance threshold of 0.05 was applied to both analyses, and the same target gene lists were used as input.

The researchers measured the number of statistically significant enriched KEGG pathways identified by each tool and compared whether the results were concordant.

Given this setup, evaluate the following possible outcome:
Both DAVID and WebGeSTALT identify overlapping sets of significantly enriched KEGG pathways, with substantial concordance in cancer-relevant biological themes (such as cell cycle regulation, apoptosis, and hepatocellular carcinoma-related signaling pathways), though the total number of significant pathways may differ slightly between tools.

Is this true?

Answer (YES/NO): YES